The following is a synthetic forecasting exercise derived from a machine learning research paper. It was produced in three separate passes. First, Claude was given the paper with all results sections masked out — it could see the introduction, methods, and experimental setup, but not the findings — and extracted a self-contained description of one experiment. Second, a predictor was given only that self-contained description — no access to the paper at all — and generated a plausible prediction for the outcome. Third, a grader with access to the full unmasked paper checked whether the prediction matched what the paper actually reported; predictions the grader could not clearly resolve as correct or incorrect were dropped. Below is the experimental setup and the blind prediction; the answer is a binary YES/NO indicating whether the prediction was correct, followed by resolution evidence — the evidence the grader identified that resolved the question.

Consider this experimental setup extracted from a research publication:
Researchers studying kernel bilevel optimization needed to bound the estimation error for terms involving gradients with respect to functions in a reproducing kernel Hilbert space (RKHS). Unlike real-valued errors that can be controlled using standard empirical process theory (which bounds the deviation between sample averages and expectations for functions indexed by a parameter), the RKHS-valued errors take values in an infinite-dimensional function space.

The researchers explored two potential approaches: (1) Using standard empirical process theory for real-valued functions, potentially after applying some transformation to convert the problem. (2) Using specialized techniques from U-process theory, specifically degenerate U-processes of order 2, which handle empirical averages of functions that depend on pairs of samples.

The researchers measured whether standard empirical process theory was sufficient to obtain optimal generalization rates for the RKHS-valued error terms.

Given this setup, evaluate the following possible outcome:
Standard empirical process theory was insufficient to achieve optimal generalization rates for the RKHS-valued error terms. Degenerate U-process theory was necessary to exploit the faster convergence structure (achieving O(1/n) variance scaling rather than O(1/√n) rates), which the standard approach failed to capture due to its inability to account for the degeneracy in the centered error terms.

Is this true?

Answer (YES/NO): NO